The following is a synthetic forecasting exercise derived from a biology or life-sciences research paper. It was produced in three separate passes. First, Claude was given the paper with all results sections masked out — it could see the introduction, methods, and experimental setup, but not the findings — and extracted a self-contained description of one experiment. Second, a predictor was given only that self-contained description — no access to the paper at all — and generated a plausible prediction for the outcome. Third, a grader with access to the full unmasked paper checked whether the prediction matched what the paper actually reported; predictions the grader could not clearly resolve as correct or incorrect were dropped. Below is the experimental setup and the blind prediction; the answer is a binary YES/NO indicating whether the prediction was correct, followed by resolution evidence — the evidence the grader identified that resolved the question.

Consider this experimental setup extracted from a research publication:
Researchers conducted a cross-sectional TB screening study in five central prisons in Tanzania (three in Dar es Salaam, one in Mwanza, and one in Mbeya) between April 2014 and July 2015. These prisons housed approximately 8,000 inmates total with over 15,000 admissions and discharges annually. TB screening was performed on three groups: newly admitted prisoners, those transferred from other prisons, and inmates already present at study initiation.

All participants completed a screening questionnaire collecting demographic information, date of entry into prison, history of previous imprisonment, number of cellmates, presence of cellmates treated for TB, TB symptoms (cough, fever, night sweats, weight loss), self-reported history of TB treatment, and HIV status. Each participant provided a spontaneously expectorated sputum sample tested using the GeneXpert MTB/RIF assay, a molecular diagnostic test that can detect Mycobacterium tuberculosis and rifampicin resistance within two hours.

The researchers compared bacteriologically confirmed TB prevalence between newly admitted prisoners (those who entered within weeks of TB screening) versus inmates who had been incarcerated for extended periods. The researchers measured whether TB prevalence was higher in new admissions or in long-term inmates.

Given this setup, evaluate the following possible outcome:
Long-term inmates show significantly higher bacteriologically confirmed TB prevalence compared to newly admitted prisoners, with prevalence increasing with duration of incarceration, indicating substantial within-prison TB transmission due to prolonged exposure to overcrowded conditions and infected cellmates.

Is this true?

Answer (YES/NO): NO